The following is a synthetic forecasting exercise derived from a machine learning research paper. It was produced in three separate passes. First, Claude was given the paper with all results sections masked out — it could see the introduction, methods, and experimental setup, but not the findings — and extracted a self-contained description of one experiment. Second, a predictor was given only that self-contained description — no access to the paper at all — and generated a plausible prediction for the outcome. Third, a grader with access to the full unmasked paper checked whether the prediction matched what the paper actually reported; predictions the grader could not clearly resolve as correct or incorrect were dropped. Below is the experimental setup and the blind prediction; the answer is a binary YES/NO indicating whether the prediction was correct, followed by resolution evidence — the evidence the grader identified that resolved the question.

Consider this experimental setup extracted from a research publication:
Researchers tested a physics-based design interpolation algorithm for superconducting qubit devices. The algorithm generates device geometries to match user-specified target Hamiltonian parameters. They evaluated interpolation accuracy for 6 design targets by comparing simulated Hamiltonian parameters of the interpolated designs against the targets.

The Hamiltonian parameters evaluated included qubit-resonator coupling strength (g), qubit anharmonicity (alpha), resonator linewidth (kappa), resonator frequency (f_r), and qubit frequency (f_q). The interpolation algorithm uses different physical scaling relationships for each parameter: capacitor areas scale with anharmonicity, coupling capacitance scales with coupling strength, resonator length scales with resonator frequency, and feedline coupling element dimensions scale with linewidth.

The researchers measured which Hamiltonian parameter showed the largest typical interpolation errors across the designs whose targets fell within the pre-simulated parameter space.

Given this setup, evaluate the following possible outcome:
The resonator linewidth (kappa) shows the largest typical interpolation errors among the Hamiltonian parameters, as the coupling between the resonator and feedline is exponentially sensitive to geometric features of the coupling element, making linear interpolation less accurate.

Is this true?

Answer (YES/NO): YES